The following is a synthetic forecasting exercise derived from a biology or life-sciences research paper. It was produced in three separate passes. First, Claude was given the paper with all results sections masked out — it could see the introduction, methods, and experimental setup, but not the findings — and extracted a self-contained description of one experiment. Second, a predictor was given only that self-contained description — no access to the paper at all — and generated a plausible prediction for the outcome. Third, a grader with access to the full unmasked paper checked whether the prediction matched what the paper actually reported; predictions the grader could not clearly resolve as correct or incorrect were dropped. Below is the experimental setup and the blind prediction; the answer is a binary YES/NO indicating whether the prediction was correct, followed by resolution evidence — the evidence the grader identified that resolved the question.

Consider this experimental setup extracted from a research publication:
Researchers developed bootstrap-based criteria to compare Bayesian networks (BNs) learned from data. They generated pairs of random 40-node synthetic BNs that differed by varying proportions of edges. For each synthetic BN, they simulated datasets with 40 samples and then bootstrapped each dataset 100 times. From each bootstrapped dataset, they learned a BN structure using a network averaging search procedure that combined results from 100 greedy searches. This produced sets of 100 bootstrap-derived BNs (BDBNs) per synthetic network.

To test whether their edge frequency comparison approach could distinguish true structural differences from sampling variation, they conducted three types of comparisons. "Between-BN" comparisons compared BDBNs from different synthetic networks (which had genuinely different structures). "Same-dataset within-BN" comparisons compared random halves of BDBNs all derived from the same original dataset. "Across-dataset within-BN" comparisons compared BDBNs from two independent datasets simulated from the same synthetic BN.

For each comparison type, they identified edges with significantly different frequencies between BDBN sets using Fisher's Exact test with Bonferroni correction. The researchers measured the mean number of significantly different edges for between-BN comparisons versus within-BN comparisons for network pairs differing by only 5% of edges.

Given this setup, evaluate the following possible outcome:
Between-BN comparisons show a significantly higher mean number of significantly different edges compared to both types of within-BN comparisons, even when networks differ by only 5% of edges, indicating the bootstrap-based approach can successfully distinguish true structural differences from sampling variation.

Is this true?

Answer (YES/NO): NO